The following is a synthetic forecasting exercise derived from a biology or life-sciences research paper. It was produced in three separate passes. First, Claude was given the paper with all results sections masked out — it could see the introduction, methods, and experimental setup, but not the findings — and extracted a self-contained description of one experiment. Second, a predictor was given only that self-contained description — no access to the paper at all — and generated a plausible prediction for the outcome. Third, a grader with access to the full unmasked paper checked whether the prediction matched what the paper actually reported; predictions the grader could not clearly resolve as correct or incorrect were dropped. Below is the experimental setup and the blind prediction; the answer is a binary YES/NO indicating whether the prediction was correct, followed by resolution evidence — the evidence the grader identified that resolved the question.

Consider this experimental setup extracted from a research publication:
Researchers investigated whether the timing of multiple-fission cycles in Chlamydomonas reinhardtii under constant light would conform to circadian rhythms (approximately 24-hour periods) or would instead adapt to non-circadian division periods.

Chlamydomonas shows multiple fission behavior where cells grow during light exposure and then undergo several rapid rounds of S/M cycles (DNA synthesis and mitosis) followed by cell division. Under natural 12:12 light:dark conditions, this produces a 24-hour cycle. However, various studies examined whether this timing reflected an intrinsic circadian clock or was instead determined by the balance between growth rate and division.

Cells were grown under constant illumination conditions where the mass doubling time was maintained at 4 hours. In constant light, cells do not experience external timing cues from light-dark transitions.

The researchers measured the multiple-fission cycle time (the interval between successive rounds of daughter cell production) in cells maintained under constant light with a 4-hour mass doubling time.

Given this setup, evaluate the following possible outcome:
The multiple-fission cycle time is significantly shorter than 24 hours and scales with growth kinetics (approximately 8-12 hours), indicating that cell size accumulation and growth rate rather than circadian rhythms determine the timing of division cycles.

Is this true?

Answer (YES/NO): YES